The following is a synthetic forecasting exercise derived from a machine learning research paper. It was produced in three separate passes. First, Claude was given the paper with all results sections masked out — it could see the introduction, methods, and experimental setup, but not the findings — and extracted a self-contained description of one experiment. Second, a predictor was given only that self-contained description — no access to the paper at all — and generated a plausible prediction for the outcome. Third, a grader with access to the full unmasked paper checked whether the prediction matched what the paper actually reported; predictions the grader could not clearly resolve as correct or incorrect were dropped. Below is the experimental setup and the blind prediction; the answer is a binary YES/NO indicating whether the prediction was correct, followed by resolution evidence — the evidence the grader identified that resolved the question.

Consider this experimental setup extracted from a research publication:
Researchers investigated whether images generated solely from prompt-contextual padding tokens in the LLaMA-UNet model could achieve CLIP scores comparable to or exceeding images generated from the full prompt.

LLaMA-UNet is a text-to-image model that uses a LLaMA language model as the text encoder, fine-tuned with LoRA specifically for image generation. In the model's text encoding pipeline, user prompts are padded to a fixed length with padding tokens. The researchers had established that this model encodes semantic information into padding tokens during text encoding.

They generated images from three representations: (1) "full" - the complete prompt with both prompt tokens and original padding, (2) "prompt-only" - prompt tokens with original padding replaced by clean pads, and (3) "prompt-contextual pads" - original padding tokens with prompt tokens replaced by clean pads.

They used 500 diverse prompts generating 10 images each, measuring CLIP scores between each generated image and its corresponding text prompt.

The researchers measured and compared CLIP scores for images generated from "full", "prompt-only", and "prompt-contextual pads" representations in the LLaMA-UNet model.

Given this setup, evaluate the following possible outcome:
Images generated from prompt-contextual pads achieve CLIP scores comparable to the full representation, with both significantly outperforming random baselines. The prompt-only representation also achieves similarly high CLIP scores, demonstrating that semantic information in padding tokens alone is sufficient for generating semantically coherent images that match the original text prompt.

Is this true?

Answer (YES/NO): NO